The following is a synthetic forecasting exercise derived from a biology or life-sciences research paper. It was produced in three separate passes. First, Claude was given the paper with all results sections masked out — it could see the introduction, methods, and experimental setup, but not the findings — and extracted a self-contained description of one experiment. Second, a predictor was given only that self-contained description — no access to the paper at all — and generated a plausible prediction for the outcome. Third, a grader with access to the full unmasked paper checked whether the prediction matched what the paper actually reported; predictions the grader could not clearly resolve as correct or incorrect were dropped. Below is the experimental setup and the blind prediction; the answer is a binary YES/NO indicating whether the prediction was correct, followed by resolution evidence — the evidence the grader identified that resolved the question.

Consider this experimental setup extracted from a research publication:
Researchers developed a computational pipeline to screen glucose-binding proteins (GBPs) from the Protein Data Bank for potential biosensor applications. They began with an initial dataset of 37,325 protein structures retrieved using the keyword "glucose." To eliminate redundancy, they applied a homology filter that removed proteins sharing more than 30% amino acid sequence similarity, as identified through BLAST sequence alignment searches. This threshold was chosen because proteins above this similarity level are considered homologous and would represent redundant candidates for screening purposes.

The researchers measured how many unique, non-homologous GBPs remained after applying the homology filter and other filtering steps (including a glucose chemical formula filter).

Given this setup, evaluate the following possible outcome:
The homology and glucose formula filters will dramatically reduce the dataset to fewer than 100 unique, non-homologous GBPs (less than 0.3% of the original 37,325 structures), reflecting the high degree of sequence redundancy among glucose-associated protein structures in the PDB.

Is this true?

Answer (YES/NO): NO